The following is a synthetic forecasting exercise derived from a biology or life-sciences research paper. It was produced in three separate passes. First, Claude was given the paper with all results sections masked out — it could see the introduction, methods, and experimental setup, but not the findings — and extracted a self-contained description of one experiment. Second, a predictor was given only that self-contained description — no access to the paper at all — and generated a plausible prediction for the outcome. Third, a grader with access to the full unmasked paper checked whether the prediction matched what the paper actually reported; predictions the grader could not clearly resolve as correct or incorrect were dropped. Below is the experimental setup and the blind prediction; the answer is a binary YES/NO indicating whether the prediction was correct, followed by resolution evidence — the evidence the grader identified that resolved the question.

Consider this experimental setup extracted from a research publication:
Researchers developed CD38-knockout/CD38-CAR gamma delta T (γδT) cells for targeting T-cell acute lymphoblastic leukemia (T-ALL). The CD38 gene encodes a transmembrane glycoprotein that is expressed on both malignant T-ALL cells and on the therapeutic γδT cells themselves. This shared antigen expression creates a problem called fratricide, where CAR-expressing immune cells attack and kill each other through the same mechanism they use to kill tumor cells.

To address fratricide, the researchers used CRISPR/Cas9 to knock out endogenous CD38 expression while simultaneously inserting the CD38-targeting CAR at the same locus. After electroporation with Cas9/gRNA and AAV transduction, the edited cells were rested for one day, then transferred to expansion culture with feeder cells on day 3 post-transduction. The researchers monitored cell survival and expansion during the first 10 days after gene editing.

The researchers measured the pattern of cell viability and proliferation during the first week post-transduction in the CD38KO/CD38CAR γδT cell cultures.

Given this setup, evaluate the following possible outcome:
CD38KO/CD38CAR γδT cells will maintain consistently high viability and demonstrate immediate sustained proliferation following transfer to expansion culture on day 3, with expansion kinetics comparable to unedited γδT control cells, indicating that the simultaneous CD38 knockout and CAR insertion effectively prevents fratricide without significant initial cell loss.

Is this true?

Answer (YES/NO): NO